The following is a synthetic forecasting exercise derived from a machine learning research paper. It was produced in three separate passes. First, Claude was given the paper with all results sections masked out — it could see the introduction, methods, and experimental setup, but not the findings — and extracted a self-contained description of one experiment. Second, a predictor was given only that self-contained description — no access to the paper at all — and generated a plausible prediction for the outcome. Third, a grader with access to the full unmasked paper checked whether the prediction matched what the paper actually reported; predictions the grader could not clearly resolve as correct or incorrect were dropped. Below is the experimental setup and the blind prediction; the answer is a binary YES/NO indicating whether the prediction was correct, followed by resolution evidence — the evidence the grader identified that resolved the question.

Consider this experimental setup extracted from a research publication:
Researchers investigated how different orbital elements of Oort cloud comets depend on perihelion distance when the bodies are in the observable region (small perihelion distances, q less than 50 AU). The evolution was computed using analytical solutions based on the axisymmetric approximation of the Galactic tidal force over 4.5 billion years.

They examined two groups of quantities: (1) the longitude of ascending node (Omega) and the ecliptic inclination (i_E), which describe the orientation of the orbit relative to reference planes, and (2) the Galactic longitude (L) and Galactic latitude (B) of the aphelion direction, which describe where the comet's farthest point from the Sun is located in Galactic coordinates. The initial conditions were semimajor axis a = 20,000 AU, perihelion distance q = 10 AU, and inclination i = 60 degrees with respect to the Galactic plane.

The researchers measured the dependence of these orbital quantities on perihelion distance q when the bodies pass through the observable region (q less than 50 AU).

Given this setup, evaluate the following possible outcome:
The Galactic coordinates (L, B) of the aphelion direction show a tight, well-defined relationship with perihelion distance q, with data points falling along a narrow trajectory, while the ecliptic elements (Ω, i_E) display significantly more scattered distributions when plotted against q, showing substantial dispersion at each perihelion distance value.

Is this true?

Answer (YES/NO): NO